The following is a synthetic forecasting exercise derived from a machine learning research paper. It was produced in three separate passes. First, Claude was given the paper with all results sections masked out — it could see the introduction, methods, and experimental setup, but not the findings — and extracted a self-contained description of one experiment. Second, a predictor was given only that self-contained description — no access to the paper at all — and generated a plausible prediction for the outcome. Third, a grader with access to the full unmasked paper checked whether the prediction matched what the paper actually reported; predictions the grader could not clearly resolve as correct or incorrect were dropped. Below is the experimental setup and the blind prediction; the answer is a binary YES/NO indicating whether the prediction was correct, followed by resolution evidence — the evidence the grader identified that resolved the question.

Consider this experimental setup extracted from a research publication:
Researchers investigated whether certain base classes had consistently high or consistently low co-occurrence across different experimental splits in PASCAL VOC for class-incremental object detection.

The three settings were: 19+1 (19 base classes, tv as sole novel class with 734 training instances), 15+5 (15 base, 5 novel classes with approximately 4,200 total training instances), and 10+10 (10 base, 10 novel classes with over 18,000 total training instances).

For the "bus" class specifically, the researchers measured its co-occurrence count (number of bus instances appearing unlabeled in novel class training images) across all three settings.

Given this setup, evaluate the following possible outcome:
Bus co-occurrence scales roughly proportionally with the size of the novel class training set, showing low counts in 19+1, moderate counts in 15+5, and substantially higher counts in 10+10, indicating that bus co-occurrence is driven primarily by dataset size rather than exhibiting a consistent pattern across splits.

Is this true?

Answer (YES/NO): NO